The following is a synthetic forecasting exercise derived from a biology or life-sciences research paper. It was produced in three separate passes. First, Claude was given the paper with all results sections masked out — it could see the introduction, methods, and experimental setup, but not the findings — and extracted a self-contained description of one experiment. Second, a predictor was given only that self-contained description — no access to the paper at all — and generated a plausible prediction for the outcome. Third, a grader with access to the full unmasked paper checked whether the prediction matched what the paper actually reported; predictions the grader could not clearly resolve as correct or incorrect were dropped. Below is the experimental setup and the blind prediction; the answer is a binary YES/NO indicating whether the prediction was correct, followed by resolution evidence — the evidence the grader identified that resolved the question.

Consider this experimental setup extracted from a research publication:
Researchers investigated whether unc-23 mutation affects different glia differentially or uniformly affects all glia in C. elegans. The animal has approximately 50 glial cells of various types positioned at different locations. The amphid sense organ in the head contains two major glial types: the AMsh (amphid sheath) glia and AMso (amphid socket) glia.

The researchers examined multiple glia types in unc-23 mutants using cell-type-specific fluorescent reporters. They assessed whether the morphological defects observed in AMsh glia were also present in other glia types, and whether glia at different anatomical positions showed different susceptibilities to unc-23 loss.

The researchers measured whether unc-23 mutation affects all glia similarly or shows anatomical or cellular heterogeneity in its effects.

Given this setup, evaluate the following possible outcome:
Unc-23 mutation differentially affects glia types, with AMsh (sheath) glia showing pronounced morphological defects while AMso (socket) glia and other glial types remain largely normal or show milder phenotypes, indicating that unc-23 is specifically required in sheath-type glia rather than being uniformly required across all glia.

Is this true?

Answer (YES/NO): NO